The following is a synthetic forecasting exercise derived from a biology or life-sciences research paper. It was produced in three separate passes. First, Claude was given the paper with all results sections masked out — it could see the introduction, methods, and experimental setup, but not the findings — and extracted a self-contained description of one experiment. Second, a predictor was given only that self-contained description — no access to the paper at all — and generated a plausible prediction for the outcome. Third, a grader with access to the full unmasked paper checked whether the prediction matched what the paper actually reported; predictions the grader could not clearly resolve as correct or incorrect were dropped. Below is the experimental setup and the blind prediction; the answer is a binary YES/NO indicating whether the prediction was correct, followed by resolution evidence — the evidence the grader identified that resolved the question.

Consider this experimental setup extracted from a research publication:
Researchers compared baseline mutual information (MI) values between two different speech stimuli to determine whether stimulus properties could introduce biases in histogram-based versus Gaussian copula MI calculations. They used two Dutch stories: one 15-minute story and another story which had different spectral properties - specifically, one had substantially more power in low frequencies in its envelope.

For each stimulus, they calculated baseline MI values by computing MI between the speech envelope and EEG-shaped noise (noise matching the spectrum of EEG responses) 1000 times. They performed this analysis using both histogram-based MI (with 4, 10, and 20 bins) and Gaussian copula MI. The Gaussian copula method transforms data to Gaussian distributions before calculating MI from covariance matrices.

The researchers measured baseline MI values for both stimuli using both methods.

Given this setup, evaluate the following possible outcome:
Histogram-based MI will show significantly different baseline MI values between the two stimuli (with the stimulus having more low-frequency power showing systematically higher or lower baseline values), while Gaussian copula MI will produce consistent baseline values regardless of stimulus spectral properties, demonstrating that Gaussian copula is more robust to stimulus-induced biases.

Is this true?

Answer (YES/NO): YES